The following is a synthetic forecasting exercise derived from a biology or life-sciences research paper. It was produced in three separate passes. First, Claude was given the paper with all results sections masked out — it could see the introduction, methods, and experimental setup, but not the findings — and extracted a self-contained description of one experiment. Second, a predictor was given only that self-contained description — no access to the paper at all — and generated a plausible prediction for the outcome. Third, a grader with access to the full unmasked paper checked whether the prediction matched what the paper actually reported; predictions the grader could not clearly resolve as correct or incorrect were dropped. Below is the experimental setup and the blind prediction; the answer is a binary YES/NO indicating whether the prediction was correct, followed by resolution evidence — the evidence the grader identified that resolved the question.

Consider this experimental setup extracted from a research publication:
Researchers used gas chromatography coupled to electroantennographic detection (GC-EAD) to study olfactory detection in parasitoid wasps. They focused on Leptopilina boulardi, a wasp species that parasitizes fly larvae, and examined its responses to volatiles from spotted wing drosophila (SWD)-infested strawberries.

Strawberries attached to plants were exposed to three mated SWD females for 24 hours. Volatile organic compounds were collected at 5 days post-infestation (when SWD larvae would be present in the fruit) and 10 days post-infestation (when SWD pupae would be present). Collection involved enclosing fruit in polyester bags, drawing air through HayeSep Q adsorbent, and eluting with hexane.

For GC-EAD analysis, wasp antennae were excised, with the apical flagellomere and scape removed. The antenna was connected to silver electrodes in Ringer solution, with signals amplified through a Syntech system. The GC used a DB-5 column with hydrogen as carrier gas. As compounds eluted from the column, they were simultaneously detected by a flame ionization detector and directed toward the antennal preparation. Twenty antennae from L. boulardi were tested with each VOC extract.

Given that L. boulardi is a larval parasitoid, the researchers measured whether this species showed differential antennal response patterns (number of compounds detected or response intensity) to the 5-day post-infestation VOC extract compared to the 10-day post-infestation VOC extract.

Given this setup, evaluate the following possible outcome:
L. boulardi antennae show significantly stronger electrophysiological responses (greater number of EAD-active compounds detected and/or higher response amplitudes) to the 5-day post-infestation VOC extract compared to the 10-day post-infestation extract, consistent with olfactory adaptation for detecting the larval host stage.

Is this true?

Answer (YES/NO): NO